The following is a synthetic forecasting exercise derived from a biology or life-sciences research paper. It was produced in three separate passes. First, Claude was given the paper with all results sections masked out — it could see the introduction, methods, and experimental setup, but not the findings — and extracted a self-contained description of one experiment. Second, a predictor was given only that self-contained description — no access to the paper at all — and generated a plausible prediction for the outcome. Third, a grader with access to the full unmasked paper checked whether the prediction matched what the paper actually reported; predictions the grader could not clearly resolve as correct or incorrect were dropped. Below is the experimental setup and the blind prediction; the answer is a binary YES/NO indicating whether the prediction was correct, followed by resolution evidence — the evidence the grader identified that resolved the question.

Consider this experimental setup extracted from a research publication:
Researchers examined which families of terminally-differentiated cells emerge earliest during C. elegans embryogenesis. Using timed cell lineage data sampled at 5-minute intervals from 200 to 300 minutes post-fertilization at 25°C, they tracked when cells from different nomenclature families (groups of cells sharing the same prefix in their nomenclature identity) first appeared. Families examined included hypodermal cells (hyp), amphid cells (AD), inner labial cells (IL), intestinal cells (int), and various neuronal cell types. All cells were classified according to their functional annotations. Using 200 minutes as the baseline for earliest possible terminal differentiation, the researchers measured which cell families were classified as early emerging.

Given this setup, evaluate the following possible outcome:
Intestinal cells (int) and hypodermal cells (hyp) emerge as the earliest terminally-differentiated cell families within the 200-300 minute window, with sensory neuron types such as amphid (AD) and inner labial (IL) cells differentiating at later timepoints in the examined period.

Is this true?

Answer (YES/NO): NO